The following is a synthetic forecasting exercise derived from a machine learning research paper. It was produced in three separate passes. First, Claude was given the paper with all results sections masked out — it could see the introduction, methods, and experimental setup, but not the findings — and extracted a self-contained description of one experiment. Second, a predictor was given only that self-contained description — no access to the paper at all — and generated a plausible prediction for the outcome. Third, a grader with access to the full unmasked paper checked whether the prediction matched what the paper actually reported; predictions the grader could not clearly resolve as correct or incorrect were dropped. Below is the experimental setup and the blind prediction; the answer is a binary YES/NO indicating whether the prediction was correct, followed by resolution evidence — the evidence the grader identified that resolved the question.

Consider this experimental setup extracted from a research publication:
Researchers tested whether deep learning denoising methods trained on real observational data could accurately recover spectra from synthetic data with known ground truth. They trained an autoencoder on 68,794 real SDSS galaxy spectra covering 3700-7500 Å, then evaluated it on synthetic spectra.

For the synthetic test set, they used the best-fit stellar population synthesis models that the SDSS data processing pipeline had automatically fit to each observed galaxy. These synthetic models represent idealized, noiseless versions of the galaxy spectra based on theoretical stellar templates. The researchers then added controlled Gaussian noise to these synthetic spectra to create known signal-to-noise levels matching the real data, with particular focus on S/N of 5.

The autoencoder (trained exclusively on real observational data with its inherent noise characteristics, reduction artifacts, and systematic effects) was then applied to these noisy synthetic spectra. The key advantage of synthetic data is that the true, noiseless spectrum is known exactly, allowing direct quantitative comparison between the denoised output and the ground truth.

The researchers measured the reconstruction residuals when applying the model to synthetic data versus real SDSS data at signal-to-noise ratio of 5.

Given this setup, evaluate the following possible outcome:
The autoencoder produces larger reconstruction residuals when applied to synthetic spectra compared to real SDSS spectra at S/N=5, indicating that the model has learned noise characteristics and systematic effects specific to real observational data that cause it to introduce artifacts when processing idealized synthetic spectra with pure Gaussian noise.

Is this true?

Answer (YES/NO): NO